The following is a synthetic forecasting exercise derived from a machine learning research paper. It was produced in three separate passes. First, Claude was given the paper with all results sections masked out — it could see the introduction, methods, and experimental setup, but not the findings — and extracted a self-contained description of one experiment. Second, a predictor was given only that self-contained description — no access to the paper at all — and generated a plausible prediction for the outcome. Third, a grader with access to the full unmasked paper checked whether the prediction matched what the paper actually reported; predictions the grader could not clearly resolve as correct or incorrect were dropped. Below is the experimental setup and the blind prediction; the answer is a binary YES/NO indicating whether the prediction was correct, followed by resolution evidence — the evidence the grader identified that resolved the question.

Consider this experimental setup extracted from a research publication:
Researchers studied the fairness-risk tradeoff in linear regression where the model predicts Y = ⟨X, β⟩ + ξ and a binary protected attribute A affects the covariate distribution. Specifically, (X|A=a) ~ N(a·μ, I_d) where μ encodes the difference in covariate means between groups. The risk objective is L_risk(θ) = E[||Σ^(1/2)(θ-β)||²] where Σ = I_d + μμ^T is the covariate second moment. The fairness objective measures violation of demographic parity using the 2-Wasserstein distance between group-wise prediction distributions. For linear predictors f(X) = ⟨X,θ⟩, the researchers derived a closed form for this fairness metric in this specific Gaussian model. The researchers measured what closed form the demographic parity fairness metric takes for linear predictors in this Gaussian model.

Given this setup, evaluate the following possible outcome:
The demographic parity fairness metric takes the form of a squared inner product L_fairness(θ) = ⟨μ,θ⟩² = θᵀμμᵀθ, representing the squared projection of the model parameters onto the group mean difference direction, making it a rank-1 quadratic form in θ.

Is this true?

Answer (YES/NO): YES